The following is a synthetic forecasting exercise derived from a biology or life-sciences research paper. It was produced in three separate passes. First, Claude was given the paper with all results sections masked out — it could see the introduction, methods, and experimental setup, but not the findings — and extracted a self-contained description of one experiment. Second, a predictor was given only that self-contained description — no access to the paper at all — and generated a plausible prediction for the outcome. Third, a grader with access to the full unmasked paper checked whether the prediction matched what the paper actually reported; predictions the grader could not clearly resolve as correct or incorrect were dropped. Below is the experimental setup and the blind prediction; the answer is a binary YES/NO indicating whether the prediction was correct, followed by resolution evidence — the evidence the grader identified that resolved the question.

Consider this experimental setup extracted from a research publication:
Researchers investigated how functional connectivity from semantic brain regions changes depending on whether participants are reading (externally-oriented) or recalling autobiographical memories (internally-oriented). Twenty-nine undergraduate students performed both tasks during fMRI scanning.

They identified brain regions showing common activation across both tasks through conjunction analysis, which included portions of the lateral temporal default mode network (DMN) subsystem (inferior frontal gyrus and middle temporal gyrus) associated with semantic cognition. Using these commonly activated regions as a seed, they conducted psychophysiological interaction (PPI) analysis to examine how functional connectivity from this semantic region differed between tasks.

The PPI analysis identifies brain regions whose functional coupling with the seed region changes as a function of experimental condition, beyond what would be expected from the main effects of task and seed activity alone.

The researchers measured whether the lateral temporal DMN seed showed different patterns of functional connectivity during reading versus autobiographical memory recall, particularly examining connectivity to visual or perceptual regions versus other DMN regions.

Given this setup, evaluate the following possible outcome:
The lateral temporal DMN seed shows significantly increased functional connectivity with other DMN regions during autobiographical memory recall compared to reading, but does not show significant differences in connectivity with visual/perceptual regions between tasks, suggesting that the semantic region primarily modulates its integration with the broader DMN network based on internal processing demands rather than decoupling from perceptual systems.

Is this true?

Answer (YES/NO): NO